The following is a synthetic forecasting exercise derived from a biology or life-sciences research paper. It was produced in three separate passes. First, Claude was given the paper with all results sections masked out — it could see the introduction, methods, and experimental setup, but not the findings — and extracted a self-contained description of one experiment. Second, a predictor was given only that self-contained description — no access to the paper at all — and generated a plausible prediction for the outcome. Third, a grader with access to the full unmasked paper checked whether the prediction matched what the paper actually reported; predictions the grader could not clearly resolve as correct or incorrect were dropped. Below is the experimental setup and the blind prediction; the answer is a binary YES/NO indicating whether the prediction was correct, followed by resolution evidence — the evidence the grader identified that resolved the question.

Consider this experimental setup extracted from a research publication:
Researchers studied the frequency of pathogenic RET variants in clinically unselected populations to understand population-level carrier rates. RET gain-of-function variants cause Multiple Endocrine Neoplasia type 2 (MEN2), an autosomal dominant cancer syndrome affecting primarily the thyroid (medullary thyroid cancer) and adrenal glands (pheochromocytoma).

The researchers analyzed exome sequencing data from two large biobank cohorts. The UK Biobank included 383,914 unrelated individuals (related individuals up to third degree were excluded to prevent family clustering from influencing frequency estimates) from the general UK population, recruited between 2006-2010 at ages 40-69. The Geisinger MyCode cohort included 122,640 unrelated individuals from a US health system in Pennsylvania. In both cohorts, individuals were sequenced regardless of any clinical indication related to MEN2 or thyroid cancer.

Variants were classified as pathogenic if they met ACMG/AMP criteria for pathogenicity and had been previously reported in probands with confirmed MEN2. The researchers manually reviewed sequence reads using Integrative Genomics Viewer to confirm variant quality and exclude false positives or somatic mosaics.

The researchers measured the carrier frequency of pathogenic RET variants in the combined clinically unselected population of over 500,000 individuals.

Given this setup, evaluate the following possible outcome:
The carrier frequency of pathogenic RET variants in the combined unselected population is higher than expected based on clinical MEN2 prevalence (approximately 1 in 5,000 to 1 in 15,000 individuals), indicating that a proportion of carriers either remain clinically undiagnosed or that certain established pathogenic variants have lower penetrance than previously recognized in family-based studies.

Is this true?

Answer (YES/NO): YES